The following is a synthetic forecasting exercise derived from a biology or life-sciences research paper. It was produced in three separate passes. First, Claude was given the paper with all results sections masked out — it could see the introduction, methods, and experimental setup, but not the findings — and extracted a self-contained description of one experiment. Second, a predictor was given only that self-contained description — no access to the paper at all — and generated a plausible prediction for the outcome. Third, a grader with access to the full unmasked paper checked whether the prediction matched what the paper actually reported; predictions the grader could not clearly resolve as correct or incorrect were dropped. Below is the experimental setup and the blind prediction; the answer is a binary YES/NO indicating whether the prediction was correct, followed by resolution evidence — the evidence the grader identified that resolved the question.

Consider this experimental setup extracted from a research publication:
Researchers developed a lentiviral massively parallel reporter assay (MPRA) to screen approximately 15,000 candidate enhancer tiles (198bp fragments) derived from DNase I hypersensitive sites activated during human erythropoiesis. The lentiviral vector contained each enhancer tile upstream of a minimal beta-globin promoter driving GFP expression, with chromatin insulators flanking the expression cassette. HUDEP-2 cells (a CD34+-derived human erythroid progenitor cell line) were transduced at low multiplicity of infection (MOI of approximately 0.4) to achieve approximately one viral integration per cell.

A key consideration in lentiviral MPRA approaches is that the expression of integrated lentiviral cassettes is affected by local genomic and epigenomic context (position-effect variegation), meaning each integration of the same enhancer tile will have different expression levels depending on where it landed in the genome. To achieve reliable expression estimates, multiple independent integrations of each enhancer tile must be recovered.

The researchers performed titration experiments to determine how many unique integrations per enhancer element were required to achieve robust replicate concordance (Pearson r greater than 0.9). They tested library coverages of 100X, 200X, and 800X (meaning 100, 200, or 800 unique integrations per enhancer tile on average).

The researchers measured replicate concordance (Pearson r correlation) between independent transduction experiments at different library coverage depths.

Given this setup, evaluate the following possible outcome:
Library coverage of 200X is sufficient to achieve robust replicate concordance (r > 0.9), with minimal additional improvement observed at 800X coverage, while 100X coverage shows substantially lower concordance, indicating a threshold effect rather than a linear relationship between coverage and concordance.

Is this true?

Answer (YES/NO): NO